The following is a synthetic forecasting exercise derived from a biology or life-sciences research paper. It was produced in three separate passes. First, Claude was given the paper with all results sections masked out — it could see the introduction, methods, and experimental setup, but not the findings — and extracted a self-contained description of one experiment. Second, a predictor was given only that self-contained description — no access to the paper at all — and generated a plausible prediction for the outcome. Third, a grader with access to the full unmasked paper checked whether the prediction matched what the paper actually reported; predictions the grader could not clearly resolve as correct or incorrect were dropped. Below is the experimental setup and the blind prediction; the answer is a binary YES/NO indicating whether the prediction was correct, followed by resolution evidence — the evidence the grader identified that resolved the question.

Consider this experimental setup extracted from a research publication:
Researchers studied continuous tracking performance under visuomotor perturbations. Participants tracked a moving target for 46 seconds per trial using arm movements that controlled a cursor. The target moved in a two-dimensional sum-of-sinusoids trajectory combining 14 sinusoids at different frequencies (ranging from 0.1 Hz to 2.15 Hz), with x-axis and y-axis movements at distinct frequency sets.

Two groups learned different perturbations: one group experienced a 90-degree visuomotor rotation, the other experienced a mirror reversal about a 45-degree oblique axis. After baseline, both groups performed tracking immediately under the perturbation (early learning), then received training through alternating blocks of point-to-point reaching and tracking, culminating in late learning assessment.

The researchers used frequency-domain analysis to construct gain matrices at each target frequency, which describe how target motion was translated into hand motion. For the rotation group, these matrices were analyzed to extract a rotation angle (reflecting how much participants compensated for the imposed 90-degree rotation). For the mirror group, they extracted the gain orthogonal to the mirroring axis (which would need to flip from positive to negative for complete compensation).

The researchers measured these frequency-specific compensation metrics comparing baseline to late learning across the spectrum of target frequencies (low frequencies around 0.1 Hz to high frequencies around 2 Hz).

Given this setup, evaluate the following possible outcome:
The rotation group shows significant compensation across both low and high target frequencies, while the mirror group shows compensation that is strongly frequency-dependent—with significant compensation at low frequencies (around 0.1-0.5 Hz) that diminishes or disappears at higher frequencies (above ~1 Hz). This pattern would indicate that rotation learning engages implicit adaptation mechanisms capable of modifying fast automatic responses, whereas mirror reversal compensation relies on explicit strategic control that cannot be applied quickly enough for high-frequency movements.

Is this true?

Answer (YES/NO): YES